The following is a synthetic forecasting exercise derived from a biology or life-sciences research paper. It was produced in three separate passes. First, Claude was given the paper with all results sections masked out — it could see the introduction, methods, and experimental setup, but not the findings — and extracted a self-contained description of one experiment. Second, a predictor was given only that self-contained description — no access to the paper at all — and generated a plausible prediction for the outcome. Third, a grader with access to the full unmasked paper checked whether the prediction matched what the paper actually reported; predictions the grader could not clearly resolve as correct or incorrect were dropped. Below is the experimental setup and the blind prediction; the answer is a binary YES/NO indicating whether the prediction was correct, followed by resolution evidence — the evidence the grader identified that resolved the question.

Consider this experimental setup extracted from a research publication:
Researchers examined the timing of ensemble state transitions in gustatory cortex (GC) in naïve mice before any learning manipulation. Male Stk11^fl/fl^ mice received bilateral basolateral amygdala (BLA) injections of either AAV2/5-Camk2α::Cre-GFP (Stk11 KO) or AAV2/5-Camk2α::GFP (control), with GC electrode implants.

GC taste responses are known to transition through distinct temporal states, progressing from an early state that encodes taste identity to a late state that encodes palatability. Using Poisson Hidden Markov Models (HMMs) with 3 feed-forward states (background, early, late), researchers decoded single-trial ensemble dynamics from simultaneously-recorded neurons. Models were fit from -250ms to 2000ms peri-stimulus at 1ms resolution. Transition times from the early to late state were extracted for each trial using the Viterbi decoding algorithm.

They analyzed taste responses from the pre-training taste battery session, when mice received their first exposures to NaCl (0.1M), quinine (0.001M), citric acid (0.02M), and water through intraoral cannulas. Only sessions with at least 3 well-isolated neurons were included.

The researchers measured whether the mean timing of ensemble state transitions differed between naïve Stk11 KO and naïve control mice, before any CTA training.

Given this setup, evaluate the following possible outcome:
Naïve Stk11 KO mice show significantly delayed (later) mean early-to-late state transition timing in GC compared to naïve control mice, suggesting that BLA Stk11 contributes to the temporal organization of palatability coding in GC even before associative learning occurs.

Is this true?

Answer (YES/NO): YES